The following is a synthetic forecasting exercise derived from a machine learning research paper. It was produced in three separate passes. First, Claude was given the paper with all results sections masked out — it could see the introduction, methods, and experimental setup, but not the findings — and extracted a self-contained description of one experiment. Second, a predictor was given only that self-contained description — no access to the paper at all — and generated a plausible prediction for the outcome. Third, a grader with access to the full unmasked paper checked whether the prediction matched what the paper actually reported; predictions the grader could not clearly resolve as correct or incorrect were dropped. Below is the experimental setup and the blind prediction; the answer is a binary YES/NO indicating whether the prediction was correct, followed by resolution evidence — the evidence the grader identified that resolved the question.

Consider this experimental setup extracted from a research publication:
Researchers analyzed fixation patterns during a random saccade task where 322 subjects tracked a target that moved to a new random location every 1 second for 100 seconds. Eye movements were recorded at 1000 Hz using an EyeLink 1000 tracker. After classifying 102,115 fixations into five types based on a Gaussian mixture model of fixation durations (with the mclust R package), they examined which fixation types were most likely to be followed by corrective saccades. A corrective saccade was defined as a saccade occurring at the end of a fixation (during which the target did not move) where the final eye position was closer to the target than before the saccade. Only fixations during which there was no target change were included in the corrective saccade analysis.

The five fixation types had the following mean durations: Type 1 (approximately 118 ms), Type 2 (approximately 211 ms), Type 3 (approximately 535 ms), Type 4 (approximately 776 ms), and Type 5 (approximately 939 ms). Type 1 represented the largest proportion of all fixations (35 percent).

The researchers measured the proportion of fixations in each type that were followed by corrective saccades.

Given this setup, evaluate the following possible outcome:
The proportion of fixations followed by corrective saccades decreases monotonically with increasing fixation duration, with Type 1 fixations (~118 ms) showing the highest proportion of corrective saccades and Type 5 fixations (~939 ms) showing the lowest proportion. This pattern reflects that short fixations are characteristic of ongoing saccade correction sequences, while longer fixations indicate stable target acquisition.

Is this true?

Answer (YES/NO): NO